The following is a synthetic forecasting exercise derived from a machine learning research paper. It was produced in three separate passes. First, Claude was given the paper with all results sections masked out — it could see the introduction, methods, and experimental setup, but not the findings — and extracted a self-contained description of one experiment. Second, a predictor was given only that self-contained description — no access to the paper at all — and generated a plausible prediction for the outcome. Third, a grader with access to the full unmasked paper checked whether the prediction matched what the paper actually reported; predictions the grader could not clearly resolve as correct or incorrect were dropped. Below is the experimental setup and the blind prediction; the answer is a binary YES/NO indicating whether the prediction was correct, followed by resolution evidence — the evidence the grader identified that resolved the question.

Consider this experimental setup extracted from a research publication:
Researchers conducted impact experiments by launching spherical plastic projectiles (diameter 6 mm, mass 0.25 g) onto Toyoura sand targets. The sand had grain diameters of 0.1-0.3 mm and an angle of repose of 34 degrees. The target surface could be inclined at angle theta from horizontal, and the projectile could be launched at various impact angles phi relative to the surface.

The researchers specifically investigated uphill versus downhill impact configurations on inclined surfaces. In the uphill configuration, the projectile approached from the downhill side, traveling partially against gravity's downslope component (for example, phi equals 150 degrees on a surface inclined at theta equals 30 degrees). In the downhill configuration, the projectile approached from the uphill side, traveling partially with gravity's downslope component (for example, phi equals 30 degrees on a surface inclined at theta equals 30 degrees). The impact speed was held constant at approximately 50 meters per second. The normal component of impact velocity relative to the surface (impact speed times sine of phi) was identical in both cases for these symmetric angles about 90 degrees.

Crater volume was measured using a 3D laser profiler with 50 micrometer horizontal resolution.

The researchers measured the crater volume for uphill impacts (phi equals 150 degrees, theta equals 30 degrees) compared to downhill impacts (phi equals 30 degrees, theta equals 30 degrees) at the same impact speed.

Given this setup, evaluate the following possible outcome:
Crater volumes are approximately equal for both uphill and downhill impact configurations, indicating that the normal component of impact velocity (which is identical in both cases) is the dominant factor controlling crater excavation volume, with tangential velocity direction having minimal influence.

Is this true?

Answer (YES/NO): YES